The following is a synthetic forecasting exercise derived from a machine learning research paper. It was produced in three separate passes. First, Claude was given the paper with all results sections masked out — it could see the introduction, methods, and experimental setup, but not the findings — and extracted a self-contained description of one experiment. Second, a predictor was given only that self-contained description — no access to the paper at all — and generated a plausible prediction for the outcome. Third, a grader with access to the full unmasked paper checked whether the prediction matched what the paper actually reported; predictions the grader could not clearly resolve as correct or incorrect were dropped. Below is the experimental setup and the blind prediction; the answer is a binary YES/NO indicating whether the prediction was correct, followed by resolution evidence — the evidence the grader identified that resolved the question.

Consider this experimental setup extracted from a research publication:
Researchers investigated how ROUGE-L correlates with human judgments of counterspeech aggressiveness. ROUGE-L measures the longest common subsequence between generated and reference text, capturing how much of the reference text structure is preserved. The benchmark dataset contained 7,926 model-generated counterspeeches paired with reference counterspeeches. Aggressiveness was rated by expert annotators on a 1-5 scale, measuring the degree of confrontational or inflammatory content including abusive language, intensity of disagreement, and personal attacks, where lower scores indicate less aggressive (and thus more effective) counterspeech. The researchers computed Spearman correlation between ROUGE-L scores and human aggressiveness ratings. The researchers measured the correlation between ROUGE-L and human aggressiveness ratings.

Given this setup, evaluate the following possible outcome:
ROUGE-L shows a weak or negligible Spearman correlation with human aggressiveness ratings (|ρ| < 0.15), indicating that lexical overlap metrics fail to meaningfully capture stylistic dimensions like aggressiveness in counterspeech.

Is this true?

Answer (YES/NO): NO